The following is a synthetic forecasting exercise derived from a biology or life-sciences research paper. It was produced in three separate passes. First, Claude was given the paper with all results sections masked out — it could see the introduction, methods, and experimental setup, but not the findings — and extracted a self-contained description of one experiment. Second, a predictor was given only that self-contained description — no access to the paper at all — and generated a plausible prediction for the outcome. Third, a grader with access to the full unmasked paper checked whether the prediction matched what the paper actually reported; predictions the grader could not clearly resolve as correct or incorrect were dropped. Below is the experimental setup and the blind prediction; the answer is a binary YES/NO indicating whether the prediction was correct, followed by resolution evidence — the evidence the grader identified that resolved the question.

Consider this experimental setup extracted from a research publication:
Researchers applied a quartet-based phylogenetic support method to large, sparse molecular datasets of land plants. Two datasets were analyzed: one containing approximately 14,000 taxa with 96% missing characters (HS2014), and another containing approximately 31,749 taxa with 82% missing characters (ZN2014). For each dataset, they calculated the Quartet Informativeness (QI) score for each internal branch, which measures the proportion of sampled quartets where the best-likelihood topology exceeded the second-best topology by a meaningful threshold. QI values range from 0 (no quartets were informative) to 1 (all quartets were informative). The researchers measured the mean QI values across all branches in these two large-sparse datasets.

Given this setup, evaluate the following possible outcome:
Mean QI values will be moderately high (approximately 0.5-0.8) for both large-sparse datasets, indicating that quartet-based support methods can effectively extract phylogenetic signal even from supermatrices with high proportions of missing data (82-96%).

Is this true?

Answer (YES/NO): NO